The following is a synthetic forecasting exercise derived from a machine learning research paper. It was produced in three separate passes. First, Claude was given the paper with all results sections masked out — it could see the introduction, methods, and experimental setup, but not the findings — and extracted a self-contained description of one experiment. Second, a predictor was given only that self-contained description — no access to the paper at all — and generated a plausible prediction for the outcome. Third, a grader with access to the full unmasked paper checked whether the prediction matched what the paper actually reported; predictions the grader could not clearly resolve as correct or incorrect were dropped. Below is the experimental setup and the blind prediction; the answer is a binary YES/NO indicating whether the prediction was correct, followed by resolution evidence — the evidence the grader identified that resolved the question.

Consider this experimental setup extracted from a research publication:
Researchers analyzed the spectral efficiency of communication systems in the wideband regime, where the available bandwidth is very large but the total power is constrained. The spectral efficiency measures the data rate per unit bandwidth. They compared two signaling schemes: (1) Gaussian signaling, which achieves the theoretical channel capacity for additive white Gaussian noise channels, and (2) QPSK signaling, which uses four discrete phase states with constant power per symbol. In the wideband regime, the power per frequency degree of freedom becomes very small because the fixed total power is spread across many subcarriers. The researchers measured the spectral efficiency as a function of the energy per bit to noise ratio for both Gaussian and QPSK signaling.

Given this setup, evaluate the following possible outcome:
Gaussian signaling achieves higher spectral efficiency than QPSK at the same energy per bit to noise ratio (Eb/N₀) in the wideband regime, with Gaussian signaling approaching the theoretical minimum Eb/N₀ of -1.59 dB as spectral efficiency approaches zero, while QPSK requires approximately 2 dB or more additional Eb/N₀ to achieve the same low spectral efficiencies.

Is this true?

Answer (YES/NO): NO